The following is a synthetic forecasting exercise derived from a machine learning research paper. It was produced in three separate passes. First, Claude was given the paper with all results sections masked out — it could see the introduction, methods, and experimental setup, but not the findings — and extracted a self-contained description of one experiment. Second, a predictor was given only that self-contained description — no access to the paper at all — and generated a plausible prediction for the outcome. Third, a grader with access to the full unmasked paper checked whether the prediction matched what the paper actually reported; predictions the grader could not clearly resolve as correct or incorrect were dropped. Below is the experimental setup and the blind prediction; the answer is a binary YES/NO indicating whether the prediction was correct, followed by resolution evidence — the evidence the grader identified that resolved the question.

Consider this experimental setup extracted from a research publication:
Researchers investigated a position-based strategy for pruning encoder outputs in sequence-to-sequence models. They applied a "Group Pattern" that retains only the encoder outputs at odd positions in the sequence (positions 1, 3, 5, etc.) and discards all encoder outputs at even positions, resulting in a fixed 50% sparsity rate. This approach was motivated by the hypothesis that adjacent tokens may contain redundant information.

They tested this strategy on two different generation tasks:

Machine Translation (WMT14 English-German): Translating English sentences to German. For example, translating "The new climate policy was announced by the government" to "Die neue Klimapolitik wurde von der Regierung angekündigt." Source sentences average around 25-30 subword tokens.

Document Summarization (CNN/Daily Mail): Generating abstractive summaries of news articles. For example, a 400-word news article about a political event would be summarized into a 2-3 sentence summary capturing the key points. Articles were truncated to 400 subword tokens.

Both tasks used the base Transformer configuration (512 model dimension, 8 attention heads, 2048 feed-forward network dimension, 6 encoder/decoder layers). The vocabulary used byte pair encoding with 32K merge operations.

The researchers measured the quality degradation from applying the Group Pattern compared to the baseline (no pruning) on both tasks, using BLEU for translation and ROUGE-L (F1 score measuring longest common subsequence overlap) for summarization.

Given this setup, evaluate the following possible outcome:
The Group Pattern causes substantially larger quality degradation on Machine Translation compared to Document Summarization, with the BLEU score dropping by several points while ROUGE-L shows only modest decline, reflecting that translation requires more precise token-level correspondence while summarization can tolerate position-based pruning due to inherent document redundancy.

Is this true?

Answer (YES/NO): NO